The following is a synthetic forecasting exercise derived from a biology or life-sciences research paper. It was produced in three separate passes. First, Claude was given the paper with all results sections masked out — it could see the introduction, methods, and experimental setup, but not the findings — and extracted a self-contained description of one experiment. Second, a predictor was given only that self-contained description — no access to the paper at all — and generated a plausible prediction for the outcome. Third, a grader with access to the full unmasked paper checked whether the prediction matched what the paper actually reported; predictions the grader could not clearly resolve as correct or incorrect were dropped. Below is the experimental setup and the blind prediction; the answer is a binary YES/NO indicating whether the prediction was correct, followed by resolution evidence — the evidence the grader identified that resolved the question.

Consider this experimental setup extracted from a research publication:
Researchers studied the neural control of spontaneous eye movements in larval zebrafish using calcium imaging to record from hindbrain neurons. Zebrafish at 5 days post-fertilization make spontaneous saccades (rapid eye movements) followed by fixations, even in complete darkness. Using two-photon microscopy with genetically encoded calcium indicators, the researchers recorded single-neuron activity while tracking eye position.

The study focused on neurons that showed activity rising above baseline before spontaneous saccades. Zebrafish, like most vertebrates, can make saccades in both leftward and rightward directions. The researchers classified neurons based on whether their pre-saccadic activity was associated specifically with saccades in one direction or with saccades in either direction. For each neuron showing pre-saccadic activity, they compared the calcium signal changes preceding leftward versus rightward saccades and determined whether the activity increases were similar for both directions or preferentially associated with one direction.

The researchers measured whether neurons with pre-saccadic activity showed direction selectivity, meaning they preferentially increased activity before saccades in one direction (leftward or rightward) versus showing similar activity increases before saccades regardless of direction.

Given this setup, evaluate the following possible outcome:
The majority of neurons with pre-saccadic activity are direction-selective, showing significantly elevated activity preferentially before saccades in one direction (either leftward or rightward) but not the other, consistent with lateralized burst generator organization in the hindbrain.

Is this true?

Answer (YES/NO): YES